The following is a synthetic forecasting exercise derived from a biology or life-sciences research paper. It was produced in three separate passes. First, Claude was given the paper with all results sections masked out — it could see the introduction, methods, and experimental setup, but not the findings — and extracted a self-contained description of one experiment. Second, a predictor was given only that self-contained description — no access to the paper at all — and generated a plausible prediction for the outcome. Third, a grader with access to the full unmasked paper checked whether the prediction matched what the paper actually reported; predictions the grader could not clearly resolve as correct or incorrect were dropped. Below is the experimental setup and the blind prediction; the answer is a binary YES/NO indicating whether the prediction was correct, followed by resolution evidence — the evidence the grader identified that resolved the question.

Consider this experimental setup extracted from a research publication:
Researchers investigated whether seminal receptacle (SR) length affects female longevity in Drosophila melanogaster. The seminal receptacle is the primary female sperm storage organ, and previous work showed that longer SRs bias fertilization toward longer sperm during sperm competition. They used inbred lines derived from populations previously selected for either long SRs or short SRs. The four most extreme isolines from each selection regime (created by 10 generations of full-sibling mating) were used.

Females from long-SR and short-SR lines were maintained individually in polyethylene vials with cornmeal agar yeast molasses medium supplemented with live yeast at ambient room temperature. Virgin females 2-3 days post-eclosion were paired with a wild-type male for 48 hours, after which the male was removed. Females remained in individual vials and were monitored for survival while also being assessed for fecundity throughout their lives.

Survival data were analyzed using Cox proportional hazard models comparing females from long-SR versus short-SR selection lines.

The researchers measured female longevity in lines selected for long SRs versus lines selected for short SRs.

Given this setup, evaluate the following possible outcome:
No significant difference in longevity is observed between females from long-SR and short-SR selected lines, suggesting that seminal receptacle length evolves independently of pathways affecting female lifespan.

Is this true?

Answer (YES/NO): NO